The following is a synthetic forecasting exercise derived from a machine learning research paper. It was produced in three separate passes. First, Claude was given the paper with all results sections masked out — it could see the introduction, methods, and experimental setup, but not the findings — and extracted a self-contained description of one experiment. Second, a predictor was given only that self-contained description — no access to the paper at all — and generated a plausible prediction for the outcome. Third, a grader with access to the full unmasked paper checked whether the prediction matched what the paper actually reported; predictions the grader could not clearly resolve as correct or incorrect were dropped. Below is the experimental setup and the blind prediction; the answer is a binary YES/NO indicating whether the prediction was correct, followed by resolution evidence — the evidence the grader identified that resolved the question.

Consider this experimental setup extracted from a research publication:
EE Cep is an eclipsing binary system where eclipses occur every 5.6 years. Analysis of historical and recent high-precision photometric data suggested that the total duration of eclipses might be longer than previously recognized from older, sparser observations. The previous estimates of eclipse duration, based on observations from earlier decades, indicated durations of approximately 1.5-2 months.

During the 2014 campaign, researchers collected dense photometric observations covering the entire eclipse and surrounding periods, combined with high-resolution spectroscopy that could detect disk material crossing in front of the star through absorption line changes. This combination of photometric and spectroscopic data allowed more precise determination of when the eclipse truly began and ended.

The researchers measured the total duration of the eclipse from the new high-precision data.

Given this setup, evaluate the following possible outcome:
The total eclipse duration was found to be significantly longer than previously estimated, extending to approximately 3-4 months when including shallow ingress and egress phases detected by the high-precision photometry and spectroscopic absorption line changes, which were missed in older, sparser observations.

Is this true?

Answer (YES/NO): NO